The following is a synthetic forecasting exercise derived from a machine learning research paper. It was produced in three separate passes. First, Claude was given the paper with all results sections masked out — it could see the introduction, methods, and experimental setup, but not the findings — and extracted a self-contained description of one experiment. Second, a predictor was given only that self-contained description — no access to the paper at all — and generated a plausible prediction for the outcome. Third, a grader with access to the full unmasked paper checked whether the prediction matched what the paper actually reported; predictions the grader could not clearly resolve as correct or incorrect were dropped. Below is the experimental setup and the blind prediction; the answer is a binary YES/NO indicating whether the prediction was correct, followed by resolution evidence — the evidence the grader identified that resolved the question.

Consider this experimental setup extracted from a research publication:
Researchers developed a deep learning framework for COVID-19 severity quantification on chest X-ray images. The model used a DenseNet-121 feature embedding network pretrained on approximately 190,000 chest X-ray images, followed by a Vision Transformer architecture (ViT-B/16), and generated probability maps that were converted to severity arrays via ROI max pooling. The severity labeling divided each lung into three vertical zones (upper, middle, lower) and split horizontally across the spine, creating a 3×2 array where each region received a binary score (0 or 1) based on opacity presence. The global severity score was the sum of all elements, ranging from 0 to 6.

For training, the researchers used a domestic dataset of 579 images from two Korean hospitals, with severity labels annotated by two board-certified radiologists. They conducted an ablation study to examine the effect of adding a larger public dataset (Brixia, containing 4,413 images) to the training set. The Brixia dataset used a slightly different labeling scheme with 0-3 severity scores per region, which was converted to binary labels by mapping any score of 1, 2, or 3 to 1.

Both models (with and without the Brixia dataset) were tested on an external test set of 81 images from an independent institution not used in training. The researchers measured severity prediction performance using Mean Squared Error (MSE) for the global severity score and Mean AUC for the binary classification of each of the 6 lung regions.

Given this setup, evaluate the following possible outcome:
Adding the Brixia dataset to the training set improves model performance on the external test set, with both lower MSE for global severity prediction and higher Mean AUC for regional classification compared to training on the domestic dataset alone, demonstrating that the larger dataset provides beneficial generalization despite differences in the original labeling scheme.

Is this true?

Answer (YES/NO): YES